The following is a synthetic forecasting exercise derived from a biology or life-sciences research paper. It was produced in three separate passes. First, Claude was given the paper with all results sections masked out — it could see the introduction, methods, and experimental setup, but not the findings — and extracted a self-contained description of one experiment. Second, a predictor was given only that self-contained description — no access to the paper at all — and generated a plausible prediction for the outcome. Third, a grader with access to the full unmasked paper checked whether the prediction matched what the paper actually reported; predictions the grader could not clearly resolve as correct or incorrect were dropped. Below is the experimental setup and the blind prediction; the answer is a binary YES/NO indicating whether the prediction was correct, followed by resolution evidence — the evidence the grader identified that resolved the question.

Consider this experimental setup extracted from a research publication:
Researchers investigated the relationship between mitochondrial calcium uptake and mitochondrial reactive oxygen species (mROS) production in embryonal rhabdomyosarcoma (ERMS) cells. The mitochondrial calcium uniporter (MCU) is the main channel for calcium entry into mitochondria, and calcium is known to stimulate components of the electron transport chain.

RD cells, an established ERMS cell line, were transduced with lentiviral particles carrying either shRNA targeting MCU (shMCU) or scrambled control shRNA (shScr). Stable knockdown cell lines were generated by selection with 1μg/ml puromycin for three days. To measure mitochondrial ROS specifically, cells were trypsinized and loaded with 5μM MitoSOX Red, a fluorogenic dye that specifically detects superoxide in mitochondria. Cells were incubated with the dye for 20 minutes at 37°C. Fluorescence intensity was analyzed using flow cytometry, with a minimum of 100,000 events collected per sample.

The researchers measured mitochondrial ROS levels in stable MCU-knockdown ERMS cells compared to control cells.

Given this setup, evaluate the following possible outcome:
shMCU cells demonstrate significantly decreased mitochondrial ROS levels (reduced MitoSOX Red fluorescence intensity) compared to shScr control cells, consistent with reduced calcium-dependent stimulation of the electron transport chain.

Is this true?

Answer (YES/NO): YES